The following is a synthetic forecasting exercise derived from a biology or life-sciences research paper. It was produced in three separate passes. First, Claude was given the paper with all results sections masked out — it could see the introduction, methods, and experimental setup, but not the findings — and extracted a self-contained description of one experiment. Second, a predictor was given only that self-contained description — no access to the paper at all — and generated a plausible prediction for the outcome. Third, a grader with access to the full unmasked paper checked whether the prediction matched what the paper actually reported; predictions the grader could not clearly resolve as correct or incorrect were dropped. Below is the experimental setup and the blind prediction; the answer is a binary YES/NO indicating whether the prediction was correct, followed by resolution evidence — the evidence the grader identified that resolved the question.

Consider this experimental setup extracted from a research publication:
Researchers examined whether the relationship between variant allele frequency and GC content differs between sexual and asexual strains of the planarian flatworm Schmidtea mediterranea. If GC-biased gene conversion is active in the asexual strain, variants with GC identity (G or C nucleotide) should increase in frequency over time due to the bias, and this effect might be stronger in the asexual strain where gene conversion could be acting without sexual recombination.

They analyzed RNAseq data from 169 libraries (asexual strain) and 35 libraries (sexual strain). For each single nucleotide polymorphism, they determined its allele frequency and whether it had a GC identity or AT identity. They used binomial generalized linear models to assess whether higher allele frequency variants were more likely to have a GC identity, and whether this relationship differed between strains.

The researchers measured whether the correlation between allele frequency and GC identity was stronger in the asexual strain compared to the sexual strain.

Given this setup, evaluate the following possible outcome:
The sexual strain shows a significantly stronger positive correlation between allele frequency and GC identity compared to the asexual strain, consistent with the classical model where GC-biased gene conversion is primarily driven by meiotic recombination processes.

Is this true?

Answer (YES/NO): NO